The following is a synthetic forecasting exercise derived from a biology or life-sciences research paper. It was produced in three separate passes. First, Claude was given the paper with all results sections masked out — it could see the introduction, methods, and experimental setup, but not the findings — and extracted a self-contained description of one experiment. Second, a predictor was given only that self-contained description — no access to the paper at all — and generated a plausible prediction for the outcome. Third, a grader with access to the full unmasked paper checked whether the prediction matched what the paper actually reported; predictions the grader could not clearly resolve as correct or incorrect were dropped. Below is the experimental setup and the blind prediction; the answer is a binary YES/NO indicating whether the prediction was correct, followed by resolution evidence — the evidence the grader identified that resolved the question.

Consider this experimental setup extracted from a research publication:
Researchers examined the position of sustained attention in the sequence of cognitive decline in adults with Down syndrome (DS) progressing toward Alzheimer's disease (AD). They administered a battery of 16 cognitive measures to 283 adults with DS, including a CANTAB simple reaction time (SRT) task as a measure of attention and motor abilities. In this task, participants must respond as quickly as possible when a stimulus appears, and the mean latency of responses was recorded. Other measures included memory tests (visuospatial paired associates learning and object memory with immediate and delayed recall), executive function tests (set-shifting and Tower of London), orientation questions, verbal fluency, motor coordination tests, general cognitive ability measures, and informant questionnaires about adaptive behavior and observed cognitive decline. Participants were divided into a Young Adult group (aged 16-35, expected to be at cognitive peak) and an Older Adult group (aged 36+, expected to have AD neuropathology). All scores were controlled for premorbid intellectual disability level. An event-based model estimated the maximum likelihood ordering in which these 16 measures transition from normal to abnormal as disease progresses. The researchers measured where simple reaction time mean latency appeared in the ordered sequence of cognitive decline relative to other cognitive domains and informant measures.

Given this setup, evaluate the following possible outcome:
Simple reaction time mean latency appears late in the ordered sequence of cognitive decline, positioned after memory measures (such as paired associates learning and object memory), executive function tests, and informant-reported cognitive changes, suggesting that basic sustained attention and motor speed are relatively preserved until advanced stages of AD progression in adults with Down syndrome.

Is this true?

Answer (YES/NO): NO